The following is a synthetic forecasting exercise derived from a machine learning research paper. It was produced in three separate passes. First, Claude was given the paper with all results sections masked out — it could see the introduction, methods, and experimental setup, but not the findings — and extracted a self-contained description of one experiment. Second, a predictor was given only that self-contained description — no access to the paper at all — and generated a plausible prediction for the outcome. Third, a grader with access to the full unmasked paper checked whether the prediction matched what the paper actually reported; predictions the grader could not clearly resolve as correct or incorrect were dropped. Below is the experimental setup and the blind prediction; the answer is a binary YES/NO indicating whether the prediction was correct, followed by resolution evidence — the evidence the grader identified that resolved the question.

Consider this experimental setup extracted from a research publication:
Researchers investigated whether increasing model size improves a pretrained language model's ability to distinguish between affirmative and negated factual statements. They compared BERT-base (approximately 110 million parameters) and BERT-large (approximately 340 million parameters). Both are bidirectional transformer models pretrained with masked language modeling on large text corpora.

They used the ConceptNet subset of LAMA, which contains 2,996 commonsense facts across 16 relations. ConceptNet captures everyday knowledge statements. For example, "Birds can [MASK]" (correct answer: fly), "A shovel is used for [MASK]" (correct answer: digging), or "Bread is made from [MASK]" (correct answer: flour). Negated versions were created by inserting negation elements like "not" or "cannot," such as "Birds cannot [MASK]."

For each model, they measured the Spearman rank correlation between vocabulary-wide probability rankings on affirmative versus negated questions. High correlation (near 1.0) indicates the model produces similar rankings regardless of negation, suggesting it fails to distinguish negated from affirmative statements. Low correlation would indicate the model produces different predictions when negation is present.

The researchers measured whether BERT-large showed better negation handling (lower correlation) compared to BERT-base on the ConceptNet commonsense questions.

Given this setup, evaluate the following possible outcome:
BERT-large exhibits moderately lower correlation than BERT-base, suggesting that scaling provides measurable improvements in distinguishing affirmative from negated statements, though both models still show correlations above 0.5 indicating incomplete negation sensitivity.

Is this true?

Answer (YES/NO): NO